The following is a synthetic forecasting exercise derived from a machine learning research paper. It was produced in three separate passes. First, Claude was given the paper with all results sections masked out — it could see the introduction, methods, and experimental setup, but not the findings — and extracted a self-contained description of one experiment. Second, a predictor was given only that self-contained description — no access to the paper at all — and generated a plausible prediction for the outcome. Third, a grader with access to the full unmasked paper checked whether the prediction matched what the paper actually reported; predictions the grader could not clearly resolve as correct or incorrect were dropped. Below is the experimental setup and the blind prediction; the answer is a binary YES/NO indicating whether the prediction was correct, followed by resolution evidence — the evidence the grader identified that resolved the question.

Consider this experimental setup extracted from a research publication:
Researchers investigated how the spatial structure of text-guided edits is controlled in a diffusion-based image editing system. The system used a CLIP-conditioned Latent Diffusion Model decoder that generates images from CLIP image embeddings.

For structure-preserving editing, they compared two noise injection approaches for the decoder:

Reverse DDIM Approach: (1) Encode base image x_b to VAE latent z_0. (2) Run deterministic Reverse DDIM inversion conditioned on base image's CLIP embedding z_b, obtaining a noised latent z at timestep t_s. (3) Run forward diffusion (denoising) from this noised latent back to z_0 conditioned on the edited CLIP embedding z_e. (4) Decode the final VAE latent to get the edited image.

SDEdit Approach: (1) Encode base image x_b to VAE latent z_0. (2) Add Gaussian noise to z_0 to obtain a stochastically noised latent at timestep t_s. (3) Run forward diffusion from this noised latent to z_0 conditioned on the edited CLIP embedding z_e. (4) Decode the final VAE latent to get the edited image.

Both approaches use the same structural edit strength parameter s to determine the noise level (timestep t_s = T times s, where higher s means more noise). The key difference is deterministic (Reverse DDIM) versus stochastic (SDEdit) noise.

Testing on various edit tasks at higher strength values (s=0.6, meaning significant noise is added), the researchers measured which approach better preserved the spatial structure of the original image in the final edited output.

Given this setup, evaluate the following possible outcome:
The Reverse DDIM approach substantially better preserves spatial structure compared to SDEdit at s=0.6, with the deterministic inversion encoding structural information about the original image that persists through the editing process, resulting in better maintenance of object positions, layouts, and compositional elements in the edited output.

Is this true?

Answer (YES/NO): YES